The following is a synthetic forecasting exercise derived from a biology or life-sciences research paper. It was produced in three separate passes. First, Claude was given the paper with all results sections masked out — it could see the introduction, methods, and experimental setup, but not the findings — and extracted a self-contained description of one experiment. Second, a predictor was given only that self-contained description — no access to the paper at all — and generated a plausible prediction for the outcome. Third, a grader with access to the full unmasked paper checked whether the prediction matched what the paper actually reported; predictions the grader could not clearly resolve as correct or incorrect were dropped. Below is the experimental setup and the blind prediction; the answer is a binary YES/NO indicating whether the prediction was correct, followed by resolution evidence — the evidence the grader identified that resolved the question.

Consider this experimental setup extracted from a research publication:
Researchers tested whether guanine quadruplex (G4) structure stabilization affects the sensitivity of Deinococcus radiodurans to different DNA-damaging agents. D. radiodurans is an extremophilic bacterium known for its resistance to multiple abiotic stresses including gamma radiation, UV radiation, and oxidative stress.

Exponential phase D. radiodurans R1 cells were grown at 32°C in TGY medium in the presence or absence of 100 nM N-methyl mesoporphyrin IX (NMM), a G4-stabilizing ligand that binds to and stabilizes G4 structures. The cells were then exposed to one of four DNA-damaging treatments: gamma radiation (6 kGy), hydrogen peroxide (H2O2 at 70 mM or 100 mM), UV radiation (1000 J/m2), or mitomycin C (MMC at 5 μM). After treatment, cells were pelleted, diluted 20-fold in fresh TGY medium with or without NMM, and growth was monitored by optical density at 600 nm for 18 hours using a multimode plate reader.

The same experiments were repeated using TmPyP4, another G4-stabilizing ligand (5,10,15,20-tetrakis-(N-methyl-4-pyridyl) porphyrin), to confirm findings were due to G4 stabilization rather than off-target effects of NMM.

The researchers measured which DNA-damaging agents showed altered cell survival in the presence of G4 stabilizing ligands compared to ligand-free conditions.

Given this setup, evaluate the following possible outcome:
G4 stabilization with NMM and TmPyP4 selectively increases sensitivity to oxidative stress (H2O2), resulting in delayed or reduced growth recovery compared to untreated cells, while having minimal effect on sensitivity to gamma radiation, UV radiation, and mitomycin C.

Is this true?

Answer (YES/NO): NO